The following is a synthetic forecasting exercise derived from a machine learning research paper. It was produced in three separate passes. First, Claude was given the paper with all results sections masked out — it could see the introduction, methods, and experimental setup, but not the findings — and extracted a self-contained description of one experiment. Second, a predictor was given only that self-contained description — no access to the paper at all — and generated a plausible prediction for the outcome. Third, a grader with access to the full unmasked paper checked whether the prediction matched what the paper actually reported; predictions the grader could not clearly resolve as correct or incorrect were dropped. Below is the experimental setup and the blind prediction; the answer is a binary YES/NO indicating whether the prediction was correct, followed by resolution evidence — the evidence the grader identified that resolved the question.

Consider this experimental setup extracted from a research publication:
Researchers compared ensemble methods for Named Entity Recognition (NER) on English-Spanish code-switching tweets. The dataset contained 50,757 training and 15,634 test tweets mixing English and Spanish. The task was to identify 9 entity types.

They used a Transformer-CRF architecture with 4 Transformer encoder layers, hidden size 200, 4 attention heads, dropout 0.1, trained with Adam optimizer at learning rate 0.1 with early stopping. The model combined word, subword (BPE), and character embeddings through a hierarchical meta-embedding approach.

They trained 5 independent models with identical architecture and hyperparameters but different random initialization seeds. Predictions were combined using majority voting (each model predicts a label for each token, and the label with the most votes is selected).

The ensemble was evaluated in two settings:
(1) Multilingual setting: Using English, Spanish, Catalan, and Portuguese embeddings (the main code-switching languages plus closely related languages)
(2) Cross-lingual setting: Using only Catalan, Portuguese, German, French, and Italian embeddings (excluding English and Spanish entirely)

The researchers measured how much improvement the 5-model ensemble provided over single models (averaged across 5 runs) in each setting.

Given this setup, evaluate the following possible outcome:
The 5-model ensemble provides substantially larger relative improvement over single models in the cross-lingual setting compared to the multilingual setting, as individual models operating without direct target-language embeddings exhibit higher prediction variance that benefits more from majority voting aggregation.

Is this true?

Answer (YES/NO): NO